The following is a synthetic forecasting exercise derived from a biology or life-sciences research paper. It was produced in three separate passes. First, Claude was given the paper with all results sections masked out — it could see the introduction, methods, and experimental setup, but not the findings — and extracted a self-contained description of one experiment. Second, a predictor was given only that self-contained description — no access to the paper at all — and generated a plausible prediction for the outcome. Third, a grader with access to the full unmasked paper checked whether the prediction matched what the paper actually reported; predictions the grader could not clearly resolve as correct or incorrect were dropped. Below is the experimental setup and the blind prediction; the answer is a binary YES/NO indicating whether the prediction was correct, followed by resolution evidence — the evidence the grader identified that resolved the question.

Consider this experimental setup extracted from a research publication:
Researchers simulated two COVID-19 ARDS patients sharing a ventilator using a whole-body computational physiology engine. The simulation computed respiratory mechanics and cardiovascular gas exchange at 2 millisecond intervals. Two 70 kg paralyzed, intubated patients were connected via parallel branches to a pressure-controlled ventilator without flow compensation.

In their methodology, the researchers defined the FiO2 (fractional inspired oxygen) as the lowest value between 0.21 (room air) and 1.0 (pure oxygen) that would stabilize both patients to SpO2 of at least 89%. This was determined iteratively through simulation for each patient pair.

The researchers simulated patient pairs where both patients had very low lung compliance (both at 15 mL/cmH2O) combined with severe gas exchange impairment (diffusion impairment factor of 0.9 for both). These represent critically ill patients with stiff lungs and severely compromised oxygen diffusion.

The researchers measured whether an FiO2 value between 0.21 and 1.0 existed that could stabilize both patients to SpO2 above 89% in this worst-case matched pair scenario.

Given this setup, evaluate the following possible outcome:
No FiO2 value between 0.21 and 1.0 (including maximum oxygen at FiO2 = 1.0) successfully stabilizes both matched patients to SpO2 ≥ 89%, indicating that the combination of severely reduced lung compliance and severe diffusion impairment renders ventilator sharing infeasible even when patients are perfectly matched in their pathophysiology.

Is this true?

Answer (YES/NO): YES